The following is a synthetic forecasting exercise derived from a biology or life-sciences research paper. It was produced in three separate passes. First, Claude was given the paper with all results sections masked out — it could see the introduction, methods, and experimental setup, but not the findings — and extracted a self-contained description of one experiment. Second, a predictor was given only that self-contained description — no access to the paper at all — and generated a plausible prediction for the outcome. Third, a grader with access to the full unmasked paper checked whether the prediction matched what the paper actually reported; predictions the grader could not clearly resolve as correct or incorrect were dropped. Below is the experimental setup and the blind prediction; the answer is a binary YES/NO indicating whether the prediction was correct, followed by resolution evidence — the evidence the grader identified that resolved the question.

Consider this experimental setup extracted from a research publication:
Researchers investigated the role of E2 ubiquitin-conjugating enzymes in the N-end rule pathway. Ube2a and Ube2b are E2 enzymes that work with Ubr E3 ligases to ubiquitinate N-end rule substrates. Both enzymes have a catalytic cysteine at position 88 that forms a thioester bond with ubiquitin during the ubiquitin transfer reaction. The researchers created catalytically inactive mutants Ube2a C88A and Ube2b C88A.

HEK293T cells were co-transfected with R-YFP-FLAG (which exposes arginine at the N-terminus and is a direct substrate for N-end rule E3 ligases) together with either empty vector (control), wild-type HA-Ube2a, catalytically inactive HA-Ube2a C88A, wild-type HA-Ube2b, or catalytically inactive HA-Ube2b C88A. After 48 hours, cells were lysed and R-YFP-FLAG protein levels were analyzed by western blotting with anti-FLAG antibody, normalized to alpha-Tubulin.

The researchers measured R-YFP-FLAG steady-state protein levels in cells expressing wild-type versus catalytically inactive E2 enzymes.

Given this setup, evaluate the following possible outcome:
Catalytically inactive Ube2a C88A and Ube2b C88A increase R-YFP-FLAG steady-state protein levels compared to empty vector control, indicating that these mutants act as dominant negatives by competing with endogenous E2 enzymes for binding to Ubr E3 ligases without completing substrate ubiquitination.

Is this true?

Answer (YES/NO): YES